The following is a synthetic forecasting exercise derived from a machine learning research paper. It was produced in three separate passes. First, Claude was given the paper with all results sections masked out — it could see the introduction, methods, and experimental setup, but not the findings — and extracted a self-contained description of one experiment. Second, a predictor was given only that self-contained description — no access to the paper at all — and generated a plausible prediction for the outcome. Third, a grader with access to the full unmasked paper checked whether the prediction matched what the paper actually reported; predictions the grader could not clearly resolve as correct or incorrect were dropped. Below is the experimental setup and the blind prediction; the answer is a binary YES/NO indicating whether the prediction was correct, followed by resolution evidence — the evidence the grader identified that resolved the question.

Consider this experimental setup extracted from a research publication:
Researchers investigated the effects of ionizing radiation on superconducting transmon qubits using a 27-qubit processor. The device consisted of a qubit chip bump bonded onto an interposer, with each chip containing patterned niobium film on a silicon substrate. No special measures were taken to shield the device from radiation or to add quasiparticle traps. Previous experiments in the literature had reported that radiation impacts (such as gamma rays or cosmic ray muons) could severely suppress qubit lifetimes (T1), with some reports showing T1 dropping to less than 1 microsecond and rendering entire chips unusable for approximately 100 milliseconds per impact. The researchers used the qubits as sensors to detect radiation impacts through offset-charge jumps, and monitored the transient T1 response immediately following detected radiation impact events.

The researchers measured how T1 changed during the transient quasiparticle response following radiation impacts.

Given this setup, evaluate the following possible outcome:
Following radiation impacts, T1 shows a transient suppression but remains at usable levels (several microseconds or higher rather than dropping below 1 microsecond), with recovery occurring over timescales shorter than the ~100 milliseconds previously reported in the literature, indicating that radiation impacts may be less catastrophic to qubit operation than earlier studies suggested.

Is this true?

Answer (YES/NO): YES